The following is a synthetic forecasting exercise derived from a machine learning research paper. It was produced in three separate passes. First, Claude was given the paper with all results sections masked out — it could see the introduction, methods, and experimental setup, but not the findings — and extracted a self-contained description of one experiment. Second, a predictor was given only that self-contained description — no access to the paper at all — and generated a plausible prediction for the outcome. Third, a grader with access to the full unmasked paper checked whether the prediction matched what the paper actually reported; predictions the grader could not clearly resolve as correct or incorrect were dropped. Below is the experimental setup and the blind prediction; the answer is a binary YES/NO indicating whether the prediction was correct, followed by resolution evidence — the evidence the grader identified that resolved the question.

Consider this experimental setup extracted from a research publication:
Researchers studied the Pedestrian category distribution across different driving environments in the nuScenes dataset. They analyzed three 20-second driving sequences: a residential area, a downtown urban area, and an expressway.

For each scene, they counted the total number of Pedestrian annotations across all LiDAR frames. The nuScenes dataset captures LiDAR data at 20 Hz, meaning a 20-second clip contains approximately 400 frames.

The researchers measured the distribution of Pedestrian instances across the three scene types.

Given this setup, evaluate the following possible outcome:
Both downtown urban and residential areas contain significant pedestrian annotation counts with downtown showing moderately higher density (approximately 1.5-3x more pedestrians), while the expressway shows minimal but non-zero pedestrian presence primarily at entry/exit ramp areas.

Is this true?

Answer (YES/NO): NO